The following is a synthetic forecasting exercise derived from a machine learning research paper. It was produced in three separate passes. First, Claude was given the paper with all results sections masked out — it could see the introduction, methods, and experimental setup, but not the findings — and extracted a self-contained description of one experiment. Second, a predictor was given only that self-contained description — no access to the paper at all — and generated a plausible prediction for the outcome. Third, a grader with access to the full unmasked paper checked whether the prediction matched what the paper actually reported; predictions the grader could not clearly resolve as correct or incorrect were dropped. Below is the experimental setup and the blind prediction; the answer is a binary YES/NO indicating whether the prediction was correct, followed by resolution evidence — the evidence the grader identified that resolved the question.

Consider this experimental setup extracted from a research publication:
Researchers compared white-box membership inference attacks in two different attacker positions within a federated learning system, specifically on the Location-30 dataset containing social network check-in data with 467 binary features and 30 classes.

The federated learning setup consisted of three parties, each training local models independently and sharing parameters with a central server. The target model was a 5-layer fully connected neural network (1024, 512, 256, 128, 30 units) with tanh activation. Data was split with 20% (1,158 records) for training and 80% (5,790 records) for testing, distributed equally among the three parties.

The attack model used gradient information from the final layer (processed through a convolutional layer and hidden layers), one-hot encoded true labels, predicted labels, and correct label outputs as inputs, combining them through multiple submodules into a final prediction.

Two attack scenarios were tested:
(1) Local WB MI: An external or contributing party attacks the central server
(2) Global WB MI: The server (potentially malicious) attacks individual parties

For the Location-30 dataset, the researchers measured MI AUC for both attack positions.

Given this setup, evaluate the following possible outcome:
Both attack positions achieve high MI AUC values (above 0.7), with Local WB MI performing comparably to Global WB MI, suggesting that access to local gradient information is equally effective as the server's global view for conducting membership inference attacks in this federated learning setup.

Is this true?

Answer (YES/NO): YES